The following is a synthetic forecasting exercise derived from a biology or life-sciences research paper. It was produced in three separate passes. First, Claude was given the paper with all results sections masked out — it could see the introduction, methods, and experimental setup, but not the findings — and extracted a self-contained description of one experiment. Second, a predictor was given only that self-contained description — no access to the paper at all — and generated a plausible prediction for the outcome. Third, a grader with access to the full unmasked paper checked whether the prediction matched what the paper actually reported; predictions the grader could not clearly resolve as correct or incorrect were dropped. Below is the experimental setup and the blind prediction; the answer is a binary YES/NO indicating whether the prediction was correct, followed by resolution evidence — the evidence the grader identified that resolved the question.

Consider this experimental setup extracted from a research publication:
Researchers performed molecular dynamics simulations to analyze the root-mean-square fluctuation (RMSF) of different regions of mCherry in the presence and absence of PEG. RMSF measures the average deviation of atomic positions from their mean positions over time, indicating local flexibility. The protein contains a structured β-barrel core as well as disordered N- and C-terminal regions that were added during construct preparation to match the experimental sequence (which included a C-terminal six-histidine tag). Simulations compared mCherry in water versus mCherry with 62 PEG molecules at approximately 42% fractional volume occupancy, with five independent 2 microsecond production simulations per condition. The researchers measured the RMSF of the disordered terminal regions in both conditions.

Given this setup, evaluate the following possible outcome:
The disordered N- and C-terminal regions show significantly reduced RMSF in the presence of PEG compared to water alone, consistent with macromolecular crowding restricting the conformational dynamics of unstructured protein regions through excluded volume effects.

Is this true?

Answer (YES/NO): NO